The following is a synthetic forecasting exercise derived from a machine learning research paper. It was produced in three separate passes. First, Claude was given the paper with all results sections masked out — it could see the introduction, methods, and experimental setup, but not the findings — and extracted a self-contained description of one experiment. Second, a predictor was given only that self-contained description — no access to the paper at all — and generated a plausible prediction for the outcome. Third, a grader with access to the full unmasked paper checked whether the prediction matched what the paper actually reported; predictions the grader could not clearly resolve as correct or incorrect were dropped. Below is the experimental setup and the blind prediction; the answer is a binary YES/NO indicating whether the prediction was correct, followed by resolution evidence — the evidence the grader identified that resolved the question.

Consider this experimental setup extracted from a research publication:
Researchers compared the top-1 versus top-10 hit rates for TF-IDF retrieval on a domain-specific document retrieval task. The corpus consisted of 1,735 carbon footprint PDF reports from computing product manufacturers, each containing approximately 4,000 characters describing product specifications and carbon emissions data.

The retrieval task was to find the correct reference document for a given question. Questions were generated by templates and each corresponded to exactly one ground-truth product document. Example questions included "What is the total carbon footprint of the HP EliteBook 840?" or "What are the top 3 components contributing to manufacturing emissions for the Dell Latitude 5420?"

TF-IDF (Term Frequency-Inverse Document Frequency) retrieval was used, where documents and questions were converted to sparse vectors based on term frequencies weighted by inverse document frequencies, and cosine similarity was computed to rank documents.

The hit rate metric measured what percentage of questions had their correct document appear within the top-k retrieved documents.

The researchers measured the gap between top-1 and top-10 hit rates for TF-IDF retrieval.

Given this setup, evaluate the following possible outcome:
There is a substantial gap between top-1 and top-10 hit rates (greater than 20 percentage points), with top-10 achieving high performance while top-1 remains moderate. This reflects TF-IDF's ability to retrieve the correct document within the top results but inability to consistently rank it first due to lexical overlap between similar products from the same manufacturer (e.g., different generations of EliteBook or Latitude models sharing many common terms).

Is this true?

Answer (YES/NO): NO